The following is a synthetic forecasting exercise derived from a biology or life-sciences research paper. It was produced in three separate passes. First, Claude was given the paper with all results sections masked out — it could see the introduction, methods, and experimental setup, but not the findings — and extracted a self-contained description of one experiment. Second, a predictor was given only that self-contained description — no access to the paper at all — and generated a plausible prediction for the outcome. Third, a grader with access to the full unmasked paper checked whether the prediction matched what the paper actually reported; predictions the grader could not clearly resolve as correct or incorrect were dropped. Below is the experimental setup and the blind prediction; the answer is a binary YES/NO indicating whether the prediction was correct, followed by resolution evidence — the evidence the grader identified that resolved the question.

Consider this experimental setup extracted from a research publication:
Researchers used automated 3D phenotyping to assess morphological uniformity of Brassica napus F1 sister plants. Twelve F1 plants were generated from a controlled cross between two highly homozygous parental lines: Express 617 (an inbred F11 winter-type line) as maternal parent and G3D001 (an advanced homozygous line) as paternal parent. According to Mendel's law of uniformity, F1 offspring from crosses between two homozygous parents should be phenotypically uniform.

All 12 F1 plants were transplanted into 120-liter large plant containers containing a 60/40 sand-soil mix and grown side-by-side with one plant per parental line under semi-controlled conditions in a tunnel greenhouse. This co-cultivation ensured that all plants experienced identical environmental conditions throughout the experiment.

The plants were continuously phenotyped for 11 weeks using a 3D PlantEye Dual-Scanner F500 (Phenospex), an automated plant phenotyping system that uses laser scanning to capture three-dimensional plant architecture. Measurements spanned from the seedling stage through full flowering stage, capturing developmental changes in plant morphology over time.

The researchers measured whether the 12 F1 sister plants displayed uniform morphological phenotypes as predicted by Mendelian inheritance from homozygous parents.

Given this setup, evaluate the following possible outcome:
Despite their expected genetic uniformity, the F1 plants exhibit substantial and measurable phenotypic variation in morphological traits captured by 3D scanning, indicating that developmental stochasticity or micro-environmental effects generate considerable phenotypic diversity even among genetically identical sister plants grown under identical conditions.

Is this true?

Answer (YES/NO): NO